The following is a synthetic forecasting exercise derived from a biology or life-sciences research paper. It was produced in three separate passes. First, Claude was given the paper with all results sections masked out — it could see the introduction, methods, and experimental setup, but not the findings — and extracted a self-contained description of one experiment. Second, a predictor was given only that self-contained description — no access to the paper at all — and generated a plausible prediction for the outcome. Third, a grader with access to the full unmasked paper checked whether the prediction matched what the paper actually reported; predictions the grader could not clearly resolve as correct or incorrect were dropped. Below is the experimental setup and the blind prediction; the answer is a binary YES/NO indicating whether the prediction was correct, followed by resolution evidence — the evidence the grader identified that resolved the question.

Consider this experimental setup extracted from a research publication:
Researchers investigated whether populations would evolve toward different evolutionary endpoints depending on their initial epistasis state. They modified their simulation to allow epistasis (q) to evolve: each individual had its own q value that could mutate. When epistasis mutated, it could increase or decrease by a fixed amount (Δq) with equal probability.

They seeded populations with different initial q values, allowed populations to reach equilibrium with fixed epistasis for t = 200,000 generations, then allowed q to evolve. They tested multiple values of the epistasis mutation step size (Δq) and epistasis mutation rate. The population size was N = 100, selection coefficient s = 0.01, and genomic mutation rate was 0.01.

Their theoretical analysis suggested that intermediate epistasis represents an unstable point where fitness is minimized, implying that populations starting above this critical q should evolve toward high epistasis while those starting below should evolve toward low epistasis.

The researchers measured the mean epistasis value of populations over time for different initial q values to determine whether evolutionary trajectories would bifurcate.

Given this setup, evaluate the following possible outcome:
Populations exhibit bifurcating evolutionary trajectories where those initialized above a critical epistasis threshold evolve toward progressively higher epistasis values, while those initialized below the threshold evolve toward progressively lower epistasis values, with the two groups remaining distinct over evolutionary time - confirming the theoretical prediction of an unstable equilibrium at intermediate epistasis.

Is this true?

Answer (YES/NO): NO